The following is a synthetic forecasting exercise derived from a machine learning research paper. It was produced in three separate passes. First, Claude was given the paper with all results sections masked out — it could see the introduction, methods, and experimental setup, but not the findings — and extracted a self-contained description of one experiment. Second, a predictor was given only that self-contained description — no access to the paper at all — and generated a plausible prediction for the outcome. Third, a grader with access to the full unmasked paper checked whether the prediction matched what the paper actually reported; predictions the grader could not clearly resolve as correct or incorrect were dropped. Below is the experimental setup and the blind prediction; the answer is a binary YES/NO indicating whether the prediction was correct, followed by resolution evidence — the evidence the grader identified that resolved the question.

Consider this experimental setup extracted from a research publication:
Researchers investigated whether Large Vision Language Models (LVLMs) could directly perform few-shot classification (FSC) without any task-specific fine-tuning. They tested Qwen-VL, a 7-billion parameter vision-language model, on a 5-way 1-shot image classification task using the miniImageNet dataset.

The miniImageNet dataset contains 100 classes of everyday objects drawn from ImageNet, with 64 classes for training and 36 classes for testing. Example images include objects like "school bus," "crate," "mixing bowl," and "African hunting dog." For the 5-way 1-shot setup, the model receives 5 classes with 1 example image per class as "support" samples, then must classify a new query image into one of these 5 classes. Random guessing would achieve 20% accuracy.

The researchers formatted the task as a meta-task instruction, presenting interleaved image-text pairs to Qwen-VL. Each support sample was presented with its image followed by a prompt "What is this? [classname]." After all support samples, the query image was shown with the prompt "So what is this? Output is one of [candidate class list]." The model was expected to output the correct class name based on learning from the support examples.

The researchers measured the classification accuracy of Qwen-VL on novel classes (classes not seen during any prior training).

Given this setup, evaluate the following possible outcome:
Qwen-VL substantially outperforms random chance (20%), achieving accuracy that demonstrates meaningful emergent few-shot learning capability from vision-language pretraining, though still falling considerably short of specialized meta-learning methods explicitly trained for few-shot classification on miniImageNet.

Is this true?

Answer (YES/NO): NO